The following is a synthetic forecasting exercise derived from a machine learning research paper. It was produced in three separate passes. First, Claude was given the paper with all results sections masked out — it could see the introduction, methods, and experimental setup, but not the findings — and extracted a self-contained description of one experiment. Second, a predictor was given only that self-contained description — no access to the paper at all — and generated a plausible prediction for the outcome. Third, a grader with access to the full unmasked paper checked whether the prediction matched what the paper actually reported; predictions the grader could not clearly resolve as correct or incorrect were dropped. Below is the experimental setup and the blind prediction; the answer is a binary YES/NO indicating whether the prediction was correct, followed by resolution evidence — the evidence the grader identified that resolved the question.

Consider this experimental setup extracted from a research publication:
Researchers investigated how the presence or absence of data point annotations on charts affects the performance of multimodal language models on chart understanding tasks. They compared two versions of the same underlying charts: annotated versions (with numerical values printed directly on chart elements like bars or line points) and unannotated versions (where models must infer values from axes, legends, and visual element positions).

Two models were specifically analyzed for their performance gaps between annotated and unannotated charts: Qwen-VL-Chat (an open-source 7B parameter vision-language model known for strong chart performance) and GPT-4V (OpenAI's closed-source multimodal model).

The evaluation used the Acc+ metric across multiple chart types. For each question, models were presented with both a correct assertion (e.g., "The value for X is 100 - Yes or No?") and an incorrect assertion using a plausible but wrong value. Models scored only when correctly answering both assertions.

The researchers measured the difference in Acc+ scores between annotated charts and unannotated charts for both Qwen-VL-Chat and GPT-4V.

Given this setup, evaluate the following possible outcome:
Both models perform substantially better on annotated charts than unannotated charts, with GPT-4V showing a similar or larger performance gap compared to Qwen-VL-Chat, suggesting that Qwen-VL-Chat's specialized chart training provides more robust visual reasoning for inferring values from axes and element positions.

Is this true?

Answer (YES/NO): YES